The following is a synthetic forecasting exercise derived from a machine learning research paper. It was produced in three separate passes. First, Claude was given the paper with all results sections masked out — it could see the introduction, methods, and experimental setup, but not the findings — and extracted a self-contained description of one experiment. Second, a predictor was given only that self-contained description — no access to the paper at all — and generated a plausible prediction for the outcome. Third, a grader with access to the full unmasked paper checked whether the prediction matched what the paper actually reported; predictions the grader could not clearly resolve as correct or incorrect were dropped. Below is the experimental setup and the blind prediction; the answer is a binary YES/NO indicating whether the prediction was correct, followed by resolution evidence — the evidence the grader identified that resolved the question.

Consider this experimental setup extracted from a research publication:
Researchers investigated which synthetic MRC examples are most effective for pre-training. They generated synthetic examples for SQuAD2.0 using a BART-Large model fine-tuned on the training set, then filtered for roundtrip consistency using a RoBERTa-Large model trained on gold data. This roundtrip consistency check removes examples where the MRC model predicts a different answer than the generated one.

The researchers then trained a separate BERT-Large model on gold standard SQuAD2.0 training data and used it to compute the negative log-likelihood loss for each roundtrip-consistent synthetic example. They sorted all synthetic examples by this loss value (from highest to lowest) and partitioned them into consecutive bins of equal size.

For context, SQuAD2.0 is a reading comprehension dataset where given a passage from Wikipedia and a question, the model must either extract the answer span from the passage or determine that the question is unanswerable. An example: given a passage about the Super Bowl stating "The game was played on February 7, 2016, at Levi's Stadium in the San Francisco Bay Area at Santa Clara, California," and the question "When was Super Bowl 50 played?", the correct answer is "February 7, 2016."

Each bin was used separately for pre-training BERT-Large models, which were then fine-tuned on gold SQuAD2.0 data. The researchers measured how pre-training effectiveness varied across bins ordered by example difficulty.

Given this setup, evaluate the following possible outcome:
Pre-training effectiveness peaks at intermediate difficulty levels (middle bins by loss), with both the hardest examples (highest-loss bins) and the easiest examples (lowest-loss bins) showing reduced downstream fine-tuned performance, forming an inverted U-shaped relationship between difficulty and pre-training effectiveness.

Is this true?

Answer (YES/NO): NO